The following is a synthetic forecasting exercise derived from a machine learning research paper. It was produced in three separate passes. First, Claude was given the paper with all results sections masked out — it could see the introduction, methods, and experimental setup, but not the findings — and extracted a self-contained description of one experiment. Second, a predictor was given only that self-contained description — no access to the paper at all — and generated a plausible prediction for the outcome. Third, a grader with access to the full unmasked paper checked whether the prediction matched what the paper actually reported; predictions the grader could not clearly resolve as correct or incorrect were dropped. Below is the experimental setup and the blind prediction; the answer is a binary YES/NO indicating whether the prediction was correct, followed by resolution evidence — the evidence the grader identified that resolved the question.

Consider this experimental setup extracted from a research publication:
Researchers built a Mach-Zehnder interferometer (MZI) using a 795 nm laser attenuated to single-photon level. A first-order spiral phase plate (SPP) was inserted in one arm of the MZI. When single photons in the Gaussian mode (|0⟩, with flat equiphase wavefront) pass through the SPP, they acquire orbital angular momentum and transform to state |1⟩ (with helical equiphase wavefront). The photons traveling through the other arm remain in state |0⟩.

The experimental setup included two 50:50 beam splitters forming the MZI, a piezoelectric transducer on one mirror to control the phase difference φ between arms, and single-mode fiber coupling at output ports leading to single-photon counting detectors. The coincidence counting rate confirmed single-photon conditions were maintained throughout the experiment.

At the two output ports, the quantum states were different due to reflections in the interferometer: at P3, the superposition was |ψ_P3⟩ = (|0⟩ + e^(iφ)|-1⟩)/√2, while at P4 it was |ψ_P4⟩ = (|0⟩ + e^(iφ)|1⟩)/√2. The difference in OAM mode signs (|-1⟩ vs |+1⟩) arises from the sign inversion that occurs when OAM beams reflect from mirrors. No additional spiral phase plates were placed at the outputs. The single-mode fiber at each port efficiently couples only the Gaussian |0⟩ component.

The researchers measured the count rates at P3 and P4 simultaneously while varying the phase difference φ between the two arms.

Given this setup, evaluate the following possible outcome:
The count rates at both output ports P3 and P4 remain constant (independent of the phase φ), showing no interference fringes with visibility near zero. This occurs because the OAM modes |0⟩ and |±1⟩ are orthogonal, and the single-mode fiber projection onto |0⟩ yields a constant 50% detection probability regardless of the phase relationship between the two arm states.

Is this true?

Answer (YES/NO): YES